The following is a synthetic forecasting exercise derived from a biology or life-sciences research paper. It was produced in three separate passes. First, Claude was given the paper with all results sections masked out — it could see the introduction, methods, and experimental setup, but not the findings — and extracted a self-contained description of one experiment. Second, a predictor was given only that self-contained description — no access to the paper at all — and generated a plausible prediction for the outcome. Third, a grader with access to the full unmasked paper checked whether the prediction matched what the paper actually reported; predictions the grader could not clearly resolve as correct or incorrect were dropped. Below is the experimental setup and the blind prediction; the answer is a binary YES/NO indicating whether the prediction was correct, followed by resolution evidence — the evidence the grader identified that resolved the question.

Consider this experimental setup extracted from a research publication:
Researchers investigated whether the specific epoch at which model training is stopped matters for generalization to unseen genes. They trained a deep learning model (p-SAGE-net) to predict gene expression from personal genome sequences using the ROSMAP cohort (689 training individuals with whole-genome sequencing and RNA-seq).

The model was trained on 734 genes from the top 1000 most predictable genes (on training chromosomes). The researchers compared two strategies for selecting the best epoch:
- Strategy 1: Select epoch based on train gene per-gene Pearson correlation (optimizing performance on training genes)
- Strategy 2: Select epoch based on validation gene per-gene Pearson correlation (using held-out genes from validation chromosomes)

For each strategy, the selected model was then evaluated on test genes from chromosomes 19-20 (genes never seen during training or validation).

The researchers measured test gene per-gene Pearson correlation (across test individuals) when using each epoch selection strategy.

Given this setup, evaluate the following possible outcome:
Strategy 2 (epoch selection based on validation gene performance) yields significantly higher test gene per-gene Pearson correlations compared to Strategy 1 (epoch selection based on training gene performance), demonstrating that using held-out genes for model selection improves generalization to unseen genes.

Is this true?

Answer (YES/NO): NO